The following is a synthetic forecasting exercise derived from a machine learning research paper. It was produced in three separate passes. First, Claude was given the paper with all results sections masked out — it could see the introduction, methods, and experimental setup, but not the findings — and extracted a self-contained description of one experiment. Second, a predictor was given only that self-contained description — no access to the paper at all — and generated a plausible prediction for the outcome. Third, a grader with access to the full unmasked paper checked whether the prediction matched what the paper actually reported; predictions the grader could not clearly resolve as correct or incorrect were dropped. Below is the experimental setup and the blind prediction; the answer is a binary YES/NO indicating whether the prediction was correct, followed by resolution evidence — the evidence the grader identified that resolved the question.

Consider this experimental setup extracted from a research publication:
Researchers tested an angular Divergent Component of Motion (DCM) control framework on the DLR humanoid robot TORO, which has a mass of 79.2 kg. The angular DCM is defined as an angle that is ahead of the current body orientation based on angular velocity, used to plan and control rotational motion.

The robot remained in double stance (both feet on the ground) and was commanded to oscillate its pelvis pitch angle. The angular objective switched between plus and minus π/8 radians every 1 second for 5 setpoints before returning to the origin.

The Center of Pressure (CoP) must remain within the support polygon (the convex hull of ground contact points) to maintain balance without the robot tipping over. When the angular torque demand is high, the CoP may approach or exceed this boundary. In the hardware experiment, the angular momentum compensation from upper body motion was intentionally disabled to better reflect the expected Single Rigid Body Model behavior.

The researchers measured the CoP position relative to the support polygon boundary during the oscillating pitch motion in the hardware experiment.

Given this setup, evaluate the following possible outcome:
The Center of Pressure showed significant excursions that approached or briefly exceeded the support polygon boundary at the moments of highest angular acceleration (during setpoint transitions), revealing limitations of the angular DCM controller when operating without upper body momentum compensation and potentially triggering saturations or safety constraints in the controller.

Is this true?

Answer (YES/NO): NO